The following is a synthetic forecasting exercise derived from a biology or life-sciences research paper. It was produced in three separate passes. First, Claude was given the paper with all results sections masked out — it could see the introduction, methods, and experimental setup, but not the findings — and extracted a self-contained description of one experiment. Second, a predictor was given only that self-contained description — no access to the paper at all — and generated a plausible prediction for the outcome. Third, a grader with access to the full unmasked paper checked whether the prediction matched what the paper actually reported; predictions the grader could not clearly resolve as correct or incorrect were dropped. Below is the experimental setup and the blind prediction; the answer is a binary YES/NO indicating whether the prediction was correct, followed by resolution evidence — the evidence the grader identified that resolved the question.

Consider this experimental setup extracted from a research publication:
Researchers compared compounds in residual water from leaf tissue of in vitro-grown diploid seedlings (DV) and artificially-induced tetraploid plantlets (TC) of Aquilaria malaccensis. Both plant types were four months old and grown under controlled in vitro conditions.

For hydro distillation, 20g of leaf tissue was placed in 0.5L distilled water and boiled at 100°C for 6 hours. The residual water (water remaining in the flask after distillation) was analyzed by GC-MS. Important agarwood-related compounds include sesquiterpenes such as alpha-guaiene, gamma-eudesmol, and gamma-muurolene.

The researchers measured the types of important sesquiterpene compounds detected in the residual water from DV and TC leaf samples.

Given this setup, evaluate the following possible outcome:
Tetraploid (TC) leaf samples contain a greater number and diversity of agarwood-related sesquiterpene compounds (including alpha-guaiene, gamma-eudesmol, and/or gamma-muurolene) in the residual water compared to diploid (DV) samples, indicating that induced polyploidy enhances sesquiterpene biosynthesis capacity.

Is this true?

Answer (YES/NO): NO